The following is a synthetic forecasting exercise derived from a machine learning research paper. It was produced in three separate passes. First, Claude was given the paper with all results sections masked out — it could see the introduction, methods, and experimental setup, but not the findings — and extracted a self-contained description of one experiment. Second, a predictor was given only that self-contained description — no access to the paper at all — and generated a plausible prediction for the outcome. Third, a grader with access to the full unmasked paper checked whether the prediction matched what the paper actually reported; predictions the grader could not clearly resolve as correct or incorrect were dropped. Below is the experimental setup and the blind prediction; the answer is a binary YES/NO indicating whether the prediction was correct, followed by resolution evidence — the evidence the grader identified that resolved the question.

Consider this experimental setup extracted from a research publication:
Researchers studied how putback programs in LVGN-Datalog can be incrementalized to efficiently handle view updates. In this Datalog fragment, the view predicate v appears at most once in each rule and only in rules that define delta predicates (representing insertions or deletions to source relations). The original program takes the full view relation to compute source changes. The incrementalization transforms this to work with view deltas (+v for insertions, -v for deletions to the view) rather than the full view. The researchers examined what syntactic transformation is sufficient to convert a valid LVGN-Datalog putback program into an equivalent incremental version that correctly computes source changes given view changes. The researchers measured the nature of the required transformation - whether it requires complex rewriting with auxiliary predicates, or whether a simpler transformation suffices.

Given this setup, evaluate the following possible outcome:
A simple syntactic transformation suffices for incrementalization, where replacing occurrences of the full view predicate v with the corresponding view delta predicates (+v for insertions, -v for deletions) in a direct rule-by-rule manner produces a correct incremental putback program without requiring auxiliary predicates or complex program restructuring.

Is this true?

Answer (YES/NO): YES